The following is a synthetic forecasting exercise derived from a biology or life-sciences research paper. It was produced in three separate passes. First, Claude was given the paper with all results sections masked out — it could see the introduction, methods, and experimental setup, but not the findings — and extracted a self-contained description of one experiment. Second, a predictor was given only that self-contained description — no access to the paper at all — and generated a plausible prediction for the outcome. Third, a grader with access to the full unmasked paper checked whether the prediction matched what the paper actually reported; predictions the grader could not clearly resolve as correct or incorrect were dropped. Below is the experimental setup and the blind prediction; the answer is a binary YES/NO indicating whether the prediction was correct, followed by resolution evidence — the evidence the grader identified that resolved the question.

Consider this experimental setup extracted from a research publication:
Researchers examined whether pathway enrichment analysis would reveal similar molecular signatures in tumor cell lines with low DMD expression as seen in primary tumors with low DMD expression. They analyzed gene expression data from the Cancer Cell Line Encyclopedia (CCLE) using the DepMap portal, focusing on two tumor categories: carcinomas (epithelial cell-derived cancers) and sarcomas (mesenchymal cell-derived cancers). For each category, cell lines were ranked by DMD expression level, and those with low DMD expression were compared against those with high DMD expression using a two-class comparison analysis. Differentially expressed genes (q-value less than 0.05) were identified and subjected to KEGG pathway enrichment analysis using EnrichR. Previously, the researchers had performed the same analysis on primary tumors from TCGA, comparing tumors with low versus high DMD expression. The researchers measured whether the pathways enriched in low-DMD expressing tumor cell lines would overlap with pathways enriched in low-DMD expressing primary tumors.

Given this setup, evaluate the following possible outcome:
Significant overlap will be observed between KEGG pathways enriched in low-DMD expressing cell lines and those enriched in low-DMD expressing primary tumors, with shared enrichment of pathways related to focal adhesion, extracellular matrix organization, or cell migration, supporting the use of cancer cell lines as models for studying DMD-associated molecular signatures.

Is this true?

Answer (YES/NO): YES